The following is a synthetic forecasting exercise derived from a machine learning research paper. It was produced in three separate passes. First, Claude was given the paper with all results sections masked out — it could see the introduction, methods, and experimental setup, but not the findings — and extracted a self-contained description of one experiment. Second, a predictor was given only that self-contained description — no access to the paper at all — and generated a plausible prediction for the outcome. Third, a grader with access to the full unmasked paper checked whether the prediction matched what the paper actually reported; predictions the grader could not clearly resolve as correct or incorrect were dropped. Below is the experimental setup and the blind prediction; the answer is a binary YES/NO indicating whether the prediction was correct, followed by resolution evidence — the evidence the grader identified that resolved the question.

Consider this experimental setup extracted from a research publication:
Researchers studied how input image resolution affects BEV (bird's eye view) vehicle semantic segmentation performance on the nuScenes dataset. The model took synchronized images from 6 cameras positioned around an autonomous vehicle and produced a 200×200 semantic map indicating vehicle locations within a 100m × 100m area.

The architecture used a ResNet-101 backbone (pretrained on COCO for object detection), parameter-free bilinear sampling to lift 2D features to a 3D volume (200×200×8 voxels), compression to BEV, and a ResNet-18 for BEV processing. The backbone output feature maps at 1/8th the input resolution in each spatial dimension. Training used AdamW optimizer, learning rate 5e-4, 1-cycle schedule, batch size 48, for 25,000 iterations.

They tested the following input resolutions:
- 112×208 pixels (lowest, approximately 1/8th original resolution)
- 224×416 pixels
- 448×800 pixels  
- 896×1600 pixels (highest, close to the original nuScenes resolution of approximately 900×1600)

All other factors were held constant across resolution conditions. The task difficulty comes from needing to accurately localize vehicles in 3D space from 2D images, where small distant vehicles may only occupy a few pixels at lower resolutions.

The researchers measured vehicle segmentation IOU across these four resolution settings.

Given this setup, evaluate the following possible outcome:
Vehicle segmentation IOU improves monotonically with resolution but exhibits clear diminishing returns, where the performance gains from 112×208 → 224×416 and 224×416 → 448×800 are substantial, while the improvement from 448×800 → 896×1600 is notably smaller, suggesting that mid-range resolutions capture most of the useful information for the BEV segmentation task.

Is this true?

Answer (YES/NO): NO